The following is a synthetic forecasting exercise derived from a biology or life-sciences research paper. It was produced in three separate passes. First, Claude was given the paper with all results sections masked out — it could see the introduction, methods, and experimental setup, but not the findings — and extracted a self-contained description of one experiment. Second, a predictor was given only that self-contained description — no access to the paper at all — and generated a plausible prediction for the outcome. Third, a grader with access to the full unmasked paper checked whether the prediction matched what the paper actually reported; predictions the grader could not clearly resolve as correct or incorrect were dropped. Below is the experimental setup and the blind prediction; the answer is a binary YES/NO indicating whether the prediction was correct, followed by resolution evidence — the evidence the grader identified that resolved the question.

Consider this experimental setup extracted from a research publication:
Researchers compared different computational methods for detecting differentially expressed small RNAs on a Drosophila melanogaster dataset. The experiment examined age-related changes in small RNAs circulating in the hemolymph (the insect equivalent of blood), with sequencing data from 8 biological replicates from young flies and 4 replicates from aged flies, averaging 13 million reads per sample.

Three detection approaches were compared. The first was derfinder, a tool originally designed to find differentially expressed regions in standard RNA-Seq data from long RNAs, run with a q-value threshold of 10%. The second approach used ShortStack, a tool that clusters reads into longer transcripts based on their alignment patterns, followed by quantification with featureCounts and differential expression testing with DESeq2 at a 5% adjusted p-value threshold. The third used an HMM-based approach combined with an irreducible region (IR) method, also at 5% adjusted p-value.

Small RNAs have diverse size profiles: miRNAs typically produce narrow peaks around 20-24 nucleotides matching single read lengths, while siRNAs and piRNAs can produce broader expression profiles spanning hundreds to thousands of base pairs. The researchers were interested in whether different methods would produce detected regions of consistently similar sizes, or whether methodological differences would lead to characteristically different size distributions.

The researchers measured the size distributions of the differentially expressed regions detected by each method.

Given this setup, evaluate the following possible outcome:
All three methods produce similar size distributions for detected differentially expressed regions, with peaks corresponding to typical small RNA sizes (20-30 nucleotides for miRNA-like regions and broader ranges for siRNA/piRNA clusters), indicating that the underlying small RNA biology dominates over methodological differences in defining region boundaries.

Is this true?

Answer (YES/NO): NO